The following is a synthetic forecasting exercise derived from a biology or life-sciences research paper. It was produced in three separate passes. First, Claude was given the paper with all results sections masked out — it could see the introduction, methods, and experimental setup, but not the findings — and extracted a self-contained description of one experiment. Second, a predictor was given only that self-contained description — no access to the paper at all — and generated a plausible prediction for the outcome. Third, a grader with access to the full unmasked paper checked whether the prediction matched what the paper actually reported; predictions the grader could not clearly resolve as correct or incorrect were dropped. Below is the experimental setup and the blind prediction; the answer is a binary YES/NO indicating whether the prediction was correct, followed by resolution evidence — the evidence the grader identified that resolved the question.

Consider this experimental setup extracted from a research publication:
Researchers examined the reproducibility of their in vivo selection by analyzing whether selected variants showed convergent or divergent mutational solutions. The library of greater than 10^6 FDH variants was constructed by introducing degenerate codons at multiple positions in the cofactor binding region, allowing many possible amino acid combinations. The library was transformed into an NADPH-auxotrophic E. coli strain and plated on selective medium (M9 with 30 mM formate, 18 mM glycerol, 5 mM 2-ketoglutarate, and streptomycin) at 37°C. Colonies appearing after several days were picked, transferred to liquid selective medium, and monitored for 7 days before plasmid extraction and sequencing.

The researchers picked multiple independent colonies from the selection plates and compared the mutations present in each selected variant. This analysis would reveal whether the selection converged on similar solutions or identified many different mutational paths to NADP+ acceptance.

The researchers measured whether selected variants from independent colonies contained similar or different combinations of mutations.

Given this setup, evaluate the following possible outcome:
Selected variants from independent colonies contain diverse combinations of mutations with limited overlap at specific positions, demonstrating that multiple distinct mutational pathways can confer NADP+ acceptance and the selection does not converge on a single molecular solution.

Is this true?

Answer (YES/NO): NO